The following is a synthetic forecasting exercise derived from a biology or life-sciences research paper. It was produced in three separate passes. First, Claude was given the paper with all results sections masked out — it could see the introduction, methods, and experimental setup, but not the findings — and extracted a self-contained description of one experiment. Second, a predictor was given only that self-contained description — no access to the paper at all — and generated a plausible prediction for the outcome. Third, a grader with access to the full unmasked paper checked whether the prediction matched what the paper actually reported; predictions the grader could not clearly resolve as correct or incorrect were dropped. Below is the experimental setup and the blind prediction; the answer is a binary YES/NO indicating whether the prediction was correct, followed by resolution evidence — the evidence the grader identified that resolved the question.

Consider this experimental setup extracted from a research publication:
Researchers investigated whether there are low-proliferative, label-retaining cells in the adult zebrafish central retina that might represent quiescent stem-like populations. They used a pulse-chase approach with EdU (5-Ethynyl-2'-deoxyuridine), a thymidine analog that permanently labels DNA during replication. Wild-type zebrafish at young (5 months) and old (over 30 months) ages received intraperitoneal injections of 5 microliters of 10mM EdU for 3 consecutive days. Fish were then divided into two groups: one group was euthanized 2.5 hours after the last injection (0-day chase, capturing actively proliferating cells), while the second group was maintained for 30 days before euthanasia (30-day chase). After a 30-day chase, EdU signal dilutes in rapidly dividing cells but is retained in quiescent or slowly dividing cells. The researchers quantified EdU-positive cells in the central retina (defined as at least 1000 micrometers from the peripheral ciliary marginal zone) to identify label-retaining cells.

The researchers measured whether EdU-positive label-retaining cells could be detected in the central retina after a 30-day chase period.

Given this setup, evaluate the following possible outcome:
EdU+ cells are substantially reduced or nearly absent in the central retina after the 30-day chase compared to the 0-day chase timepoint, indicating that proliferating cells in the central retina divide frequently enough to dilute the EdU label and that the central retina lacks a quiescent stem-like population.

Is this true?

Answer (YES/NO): YES